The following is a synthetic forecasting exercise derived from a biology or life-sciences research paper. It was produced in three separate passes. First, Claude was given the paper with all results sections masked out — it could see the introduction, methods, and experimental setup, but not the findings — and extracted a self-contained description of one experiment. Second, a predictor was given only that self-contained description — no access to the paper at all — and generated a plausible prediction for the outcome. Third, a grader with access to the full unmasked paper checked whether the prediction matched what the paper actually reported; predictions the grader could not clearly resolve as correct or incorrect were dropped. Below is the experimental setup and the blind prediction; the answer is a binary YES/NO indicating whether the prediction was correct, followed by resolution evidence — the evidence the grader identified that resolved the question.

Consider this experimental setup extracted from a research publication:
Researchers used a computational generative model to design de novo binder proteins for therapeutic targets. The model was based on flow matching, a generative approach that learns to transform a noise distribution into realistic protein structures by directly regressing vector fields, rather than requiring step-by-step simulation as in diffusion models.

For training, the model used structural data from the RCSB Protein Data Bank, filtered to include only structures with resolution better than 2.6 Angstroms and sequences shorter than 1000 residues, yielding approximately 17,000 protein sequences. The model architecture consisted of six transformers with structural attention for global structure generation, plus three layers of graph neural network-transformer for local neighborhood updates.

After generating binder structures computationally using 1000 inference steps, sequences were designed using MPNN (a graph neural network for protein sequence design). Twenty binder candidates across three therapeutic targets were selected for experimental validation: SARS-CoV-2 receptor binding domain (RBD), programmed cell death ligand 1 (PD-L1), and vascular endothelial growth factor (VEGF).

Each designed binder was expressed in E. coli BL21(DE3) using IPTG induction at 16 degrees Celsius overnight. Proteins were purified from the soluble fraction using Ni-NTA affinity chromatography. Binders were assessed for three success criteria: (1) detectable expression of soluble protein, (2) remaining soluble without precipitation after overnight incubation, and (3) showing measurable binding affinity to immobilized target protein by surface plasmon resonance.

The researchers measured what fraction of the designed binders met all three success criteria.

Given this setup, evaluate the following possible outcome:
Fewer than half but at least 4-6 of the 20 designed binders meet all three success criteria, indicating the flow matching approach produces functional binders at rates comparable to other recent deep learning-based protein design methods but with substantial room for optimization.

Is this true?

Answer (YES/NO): NO